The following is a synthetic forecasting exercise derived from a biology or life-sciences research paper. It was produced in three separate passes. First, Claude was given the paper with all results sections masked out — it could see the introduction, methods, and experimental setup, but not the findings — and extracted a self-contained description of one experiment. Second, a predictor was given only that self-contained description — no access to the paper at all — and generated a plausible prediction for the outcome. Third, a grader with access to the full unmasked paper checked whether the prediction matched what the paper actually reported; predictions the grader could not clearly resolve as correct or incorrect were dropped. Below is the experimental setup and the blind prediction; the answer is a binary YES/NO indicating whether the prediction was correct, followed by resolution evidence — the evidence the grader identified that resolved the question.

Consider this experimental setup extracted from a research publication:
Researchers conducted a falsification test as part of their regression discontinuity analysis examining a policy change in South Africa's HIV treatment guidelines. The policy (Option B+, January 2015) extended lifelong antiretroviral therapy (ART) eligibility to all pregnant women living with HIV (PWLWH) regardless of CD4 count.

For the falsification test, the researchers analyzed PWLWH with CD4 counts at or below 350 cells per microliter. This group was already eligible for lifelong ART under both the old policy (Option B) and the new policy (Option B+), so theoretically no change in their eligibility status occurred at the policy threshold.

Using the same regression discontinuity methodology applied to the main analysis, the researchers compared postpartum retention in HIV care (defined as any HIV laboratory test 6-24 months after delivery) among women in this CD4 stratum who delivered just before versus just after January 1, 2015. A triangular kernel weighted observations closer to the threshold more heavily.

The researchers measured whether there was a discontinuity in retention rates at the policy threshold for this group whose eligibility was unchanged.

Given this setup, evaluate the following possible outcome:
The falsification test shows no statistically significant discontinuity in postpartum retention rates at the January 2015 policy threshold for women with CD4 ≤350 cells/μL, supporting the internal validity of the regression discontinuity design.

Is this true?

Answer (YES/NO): YES